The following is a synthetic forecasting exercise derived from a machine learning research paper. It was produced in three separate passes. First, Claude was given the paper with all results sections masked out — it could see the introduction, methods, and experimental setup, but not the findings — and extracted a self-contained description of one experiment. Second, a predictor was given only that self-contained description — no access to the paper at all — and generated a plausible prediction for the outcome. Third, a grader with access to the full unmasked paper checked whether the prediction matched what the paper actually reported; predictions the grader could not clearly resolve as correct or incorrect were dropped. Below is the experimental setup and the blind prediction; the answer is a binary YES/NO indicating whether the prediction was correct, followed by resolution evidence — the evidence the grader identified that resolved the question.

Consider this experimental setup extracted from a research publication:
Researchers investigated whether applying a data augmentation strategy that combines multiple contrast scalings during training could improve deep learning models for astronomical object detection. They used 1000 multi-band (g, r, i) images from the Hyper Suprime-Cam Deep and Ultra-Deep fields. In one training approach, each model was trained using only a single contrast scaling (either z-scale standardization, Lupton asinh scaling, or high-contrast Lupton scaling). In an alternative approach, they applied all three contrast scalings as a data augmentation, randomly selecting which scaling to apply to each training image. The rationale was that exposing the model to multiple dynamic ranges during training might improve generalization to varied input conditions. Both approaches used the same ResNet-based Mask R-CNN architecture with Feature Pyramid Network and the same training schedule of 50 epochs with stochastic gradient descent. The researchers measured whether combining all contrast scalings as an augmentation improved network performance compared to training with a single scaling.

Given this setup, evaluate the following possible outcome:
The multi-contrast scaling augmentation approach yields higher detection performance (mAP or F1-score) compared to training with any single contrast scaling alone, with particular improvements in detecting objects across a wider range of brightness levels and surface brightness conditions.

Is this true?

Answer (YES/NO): NO